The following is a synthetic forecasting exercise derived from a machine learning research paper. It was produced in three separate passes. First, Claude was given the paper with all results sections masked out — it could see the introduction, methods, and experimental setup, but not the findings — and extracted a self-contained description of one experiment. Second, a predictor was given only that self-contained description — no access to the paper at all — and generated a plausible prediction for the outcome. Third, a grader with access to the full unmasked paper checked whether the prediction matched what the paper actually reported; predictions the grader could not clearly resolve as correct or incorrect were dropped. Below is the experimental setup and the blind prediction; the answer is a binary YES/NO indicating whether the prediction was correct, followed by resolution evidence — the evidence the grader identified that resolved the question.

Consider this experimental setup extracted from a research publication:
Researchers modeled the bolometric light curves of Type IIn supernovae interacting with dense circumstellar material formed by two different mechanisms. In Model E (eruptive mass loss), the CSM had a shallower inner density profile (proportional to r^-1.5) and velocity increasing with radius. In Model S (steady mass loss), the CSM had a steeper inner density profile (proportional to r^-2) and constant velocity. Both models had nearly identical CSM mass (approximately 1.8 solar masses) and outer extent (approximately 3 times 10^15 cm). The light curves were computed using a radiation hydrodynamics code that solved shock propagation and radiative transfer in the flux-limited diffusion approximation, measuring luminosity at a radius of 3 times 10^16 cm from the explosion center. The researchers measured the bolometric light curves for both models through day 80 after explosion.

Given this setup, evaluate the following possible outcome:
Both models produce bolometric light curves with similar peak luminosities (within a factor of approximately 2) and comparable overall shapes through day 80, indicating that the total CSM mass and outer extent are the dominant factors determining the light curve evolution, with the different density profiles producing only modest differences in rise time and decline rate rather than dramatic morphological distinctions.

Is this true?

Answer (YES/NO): YES